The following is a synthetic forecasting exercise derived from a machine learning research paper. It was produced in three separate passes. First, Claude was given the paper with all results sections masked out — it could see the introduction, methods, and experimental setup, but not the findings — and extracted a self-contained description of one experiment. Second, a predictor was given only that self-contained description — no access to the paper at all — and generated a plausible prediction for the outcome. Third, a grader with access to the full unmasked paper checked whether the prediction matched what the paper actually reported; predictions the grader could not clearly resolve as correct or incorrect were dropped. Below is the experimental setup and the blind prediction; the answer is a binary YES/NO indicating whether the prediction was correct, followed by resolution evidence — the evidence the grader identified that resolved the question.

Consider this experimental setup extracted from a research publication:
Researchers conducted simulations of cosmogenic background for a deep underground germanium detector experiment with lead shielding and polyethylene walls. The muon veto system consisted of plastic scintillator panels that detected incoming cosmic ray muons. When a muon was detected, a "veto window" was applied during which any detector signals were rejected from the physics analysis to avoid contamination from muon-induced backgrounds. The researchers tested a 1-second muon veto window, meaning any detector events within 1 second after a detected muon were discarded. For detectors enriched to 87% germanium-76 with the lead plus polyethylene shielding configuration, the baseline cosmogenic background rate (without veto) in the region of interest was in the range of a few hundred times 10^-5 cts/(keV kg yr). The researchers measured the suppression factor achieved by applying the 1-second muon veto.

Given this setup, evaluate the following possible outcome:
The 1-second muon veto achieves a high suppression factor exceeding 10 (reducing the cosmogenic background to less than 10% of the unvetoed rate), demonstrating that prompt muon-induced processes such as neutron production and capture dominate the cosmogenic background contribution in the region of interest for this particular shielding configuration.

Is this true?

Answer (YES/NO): NO